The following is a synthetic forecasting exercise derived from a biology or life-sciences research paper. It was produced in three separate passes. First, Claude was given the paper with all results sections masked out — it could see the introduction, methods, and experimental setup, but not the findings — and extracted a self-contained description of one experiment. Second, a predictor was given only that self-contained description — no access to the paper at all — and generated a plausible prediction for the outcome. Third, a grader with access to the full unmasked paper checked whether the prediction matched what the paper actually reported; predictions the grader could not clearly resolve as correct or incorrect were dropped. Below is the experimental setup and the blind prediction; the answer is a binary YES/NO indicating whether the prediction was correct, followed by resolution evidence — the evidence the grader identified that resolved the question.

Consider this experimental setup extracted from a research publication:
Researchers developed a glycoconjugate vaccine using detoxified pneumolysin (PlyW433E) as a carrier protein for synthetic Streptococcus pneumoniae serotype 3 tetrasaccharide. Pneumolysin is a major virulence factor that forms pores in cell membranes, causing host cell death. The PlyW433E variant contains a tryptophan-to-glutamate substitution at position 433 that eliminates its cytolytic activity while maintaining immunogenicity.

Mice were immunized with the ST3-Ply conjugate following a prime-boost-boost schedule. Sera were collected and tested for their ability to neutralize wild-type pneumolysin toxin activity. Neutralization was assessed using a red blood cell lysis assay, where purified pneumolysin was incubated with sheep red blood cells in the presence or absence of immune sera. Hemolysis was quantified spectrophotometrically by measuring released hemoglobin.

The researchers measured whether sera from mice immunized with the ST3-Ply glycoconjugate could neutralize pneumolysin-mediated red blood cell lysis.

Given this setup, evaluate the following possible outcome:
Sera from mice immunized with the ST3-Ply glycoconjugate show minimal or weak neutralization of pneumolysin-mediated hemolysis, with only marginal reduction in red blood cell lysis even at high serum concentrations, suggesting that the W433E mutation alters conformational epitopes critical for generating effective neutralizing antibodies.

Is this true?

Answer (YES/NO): NO